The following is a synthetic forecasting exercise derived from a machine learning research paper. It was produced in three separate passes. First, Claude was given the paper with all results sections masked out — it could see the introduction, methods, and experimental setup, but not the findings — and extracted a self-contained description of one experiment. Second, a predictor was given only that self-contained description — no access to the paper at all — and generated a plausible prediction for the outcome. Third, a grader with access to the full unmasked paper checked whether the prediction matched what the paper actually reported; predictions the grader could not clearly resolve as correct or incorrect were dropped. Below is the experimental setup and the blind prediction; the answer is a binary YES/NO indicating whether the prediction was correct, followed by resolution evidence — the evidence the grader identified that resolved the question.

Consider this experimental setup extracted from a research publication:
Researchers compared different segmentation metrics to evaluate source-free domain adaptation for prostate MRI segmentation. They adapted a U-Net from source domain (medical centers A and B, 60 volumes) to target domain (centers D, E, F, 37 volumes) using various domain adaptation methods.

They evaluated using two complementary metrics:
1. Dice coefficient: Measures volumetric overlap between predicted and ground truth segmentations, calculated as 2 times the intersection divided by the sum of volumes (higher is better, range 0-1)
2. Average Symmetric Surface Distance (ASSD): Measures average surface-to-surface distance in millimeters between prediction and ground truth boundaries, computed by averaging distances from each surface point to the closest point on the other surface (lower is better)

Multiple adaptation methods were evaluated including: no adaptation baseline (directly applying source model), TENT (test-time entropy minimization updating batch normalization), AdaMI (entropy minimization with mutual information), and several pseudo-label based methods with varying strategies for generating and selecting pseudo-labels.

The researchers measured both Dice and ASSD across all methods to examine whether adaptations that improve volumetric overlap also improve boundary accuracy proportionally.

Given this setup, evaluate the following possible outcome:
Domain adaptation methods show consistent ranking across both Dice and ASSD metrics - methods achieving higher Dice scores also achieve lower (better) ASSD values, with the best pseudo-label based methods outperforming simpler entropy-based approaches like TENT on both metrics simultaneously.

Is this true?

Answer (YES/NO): NO